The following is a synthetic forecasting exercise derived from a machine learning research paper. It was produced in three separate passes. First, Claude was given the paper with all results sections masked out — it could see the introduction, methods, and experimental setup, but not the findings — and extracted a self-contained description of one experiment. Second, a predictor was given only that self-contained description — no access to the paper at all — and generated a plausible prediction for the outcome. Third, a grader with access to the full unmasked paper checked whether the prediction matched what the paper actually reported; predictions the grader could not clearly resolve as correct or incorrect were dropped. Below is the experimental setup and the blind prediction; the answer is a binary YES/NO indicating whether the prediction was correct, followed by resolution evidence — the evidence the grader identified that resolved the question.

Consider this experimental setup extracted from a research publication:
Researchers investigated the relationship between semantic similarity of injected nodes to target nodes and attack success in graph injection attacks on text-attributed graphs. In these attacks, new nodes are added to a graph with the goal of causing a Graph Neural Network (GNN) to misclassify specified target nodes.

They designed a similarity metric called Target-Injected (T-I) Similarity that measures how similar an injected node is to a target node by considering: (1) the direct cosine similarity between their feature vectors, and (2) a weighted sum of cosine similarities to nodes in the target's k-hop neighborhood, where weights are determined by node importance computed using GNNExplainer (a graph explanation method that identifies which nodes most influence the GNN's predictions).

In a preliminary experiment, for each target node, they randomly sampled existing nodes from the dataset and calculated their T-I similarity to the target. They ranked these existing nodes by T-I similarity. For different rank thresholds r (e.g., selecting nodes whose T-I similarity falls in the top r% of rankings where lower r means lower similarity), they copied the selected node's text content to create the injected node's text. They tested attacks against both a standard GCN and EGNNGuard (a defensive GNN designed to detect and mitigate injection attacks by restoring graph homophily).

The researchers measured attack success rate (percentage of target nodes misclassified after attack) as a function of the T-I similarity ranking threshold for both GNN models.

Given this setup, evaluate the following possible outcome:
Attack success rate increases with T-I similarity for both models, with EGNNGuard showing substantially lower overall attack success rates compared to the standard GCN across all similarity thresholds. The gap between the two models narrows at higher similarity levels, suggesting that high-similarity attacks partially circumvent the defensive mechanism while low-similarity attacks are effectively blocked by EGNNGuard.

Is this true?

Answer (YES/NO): NO